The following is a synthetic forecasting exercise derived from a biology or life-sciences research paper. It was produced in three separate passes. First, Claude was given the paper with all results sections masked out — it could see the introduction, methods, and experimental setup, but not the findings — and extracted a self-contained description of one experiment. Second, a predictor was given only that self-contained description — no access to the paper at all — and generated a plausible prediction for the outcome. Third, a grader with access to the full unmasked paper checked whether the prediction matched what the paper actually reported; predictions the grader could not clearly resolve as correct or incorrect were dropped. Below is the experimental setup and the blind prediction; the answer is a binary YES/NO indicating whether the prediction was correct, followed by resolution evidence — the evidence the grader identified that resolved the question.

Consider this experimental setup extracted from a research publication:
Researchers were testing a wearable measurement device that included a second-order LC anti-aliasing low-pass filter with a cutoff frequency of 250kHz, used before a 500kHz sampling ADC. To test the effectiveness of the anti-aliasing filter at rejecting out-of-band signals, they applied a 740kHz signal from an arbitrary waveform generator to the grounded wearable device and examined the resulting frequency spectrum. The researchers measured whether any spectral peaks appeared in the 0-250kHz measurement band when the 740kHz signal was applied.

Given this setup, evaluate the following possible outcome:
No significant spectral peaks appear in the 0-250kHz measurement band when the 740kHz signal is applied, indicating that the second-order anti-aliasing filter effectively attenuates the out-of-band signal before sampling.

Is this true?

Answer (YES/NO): NO